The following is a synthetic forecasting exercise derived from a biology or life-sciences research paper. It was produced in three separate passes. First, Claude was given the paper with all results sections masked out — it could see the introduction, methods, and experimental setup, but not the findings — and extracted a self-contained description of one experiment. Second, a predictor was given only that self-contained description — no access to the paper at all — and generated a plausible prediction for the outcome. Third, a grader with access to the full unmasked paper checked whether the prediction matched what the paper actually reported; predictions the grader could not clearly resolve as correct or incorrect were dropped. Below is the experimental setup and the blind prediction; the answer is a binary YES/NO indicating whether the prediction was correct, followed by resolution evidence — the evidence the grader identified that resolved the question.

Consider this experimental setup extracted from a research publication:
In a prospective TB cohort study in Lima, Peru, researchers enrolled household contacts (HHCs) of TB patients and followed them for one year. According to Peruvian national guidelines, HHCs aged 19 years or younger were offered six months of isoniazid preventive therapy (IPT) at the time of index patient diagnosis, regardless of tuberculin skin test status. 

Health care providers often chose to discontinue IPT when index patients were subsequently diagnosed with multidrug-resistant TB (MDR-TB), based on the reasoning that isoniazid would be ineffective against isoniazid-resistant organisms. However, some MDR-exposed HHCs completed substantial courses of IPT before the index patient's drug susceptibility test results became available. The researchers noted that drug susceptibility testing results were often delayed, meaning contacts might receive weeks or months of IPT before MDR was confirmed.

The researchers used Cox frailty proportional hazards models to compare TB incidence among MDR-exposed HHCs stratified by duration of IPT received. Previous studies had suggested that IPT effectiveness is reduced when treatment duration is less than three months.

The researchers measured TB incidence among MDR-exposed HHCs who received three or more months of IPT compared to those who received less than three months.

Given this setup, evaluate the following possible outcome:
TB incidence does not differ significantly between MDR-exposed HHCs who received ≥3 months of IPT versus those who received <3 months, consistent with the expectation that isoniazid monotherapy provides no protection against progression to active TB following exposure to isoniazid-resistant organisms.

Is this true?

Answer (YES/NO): NO